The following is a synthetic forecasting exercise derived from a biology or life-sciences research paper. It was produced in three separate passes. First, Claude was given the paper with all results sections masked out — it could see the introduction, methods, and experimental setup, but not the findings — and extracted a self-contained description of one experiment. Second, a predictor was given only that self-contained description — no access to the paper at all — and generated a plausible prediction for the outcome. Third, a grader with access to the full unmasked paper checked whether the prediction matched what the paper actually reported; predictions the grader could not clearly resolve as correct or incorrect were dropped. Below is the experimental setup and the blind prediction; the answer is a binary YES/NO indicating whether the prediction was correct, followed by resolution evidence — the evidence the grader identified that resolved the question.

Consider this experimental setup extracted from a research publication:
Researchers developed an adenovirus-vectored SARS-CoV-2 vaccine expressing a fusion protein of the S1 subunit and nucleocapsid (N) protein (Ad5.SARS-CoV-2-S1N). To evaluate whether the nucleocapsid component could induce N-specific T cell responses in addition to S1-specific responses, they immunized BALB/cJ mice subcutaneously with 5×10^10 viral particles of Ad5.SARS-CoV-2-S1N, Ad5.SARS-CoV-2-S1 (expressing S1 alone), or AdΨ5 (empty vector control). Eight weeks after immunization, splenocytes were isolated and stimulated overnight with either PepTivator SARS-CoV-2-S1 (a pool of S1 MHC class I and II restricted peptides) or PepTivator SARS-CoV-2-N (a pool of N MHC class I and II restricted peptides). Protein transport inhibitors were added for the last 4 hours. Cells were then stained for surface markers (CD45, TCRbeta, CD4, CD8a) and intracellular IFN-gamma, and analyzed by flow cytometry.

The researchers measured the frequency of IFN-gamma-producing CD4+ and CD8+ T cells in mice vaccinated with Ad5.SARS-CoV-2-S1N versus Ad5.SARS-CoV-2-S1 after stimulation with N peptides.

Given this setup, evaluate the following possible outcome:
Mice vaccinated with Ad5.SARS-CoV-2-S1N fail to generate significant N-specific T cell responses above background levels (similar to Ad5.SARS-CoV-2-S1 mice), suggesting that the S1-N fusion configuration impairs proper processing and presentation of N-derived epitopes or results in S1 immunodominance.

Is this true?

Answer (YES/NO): YES